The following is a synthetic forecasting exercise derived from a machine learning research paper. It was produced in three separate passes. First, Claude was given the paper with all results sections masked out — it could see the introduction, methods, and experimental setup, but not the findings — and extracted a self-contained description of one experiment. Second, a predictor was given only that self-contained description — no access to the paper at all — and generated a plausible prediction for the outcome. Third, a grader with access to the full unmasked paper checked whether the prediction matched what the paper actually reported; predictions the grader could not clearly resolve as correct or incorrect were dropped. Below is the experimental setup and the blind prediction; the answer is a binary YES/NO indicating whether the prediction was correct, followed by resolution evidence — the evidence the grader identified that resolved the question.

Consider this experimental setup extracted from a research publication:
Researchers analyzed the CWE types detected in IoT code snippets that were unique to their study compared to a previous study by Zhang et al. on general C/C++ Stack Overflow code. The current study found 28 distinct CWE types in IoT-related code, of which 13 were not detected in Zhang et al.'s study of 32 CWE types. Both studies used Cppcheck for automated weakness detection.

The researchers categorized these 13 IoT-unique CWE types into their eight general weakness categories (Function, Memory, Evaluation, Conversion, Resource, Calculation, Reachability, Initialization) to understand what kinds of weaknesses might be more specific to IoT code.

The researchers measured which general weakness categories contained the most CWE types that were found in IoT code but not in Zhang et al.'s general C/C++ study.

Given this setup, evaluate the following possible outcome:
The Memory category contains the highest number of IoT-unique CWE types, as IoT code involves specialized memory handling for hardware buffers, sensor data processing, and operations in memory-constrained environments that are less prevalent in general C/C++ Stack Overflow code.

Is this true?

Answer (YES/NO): NO